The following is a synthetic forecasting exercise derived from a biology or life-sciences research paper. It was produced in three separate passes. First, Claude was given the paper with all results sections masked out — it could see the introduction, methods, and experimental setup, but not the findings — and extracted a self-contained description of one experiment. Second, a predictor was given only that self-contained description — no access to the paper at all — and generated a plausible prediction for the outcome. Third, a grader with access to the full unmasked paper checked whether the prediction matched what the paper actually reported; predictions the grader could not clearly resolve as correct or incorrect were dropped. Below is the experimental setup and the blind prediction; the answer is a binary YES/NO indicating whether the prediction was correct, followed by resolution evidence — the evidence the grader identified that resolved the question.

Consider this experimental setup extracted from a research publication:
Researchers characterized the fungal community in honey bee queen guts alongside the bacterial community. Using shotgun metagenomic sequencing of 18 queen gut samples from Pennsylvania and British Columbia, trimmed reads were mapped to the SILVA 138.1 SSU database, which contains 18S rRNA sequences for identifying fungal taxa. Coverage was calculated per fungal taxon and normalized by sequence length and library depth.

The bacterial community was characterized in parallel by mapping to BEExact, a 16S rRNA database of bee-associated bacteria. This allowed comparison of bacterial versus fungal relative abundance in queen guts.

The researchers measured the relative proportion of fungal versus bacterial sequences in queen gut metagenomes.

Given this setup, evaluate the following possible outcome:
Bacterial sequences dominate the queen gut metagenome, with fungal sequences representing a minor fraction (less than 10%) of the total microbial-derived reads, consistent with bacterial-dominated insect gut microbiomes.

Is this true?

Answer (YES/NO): NO